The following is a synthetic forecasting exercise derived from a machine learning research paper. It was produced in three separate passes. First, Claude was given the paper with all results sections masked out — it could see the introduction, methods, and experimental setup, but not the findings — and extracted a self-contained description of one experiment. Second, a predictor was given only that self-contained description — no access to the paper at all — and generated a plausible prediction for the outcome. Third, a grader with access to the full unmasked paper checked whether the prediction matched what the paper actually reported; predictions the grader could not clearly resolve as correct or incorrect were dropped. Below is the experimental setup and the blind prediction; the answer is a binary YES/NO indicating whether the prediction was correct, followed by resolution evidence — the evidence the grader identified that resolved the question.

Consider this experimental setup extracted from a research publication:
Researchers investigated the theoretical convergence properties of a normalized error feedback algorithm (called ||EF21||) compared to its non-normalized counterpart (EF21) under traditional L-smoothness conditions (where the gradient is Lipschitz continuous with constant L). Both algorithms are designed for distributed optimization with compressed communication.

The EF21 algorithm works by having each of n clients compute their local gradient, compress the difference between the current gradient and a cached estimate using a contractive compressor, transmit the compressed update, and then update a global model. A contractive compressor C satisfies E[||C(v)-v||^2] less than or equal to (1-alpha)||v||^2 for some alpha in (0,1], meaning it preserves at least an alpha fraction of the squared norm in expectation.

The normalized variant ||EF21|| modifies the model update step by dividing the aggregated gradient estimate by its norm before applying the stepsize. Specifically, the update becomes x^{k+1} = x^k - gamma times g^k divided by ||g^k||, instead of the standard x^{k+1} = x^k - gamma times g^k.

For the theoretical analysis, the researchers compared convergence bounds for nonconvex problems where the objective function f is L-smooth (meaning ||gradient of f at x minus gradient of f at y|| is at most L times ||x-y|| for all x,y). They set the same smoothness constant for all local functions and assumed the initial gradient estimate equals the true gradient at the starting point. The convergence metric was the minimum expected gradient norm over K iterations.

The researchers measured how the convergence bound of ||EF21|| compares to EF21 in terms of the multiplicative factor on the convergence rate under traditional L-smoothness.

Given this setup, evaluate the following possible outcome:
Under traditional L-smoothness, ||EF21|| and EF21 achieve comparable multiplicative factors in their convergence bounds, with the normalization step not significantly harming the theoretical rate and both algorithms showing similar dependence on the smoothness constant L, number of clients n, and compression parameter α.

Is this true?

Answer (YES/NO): NO